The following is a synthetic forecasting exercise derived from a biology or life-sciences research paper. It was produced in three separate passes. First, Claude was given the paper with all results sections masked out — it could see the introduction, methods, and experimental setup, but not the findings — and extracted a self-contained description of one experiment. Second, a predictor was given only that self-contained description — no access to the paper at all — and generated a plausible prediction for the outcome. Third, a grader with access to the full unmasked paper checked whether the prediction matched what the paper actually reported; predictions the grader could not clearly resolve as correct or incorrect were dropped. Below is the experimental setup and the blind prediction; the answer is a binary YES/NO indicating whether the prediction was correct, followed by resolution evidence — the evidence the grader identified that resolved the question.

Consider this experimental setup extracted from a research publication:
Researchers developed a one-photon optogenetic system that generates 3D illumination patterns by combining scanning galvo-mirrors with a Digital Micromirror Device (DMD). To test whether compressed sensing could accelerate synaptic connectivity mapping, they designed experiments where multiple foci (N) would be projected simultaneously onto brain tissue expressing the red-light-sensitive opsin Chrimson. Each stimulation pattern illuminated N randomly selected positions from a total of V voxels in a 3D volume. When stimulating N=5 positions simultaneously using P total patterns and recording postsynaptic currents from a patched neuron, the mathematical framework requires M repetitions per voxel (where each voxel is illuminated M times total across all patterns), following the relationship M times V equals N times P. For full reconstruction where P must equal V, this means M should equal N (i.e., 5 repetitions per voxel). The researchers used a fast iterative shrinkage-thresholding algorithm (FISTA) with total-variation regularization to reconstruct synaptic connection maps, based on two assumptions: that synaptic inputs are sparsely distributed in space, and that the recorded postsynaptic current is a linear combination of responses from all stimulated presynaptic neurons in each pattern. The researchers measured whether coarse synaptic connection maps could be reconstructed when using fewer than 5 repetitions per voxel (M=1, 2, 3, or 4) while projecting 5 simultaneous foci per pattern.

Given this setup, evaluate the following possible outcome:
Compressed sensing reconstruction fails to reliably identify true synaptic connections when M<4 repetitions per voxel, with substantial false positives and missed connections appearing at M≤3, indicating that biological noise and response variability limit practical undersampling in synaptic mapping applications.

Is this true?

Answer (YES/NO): NO